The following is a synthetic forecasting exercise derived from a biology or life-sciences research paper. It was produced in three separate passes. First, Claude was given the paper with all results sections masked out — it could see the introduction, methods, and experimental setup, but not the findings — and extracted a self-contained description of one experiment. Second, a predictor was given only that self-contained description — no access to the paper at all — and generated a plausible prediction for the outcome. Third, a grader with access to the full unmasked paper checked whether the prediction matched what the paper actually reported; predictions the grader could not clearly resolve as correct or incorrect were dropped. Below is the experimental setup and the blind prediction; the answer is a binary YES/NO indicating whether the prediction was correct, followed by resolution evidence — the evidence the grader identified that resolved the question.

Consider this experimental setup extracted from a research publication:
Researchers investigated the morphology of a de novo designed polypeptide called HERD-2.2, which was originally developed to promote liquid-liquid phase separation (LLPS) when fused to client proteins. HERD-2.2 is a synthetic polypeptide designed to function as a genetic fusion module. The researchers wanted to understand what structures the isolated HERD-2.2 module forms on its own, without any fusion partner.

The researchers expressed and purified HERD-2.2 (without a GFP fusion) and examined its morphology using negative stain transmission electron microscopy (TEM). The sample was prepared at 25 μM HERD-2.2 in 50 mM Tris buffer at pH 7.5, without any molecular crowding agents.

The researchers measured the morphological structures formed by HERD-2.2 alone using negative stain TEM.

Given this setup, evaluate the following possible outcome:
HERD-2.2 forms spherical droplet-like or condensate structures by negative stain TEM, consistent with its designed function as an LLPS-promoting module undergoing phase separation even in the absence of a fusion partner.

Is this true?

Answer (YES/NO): NO